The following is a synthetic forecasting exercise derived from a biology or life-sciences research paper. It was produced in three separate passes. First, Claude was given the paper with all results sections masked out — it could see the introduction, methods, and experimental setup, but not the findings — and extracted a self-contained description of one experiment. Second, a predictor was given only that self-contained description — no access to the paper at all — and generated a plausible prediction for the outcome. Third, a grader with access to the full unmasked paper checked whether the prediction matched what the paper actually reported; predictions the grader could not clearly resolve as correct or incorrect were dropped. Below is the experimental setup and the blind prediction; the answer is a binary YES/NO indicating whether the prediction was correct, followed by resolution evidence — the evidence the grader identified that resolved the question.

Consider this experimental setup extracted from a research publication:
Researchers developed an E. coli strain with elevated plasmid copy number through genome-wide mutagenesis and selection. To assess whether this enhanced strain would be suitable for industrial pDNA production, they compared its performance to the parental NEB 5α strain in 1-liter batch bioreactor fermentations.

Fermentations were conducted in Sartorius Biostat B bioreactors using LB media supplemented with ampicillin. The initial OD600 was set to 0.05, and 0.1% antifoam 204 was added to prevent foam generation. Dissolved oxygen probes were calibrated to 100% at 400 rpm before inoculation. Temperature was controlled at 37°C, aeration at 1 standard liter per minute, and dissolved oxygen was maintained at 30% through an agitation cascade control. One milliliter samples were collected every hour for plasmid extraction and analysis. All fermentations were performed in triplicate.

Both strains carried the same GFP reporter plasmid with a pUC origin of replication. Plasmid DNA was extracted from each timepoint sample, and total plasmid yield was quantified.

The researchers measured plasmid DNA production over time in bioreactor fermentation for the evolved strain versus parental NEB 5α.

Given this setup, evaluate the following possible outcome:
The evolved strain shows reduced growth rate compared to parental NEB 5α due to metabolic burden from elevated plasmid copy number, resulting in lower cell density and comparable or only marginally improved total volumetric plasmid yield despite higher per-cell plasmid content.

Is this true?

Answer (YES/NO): YES